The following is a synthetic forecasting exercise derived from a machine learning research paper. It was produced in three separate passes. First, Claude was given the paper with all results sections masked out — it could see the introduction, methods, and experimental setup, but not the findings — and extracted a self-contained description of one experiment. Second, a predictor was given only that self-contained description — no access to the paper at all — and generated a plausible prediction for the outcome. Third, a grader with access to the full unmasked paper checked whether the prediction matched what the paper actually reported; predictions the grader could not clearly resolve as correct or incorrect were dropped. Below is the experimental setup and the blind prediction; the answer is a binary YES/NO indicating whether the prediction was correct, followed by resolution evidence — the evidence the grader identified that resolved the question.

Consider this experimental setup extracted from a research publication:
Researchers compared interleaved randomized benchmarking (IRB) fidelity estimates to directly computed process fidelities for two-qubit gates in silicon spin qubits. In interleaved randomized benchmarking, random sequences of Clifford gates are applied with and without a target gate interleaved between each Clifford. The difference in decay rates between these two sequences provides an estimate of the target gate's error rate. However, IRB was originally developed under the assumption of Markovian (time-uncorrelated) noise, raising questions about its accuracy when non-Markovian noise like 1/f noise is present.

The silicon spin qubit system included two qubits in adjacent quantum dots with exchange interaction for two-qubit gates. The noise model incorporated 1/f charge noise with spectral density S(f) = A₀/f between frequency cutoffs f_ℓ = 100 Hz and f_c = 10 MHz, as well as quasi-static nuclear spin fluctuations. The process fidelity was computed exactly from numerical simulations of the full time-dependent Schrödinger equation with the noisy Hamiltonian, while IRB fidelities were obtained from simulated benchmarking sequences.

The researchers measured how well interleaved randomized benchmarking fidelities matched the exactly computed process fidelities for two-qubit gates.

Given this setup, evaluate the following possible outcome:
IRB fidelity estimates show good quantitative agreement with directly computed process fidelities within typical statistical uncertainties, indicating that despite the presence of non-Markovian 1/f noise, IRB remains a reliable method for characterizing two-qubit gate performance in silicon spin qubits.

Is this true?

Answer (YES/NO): NO